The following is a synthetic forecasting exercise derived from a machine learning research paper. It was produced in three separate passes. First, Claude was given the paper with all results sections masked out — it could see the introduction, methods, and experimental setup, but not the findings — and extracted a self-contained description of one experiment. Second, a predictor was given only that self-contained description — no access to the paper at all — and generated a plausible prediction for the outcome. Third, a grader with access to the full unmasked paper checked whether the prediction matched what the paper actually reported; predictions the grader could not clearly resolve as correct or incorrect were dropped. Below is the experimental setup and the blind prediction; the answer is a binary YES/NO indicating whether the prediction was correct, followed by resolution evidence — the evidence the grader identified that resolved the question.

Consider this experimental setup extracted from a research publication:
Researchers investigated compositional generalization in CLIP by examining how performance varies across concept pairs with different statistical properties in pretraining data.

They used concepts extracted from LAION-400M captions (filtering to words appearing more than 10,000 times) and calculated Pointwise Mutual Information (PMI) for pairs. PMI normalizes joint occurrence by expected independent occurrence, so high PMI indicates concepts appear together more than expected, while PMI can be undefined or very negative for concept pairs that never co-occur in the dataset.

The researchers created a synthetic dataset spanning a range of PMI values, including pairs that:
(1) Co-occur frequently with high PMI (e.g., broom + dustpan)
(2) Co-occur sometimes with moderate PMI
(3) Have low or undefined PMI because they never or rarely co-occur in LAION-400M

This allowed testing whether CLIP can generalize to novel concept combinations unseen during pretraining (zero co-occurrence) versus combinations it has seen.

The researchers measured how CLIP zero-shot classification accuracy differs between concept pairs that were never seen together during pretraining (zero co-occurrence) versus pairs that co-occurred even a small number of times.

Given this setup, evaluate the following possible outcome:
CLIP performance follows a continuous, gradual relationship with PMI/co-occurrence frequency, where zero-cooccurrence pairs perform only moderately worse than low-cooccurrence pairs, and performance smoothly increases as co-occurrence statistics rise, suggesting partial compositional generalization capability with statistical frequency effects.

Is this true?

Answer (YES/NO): NO